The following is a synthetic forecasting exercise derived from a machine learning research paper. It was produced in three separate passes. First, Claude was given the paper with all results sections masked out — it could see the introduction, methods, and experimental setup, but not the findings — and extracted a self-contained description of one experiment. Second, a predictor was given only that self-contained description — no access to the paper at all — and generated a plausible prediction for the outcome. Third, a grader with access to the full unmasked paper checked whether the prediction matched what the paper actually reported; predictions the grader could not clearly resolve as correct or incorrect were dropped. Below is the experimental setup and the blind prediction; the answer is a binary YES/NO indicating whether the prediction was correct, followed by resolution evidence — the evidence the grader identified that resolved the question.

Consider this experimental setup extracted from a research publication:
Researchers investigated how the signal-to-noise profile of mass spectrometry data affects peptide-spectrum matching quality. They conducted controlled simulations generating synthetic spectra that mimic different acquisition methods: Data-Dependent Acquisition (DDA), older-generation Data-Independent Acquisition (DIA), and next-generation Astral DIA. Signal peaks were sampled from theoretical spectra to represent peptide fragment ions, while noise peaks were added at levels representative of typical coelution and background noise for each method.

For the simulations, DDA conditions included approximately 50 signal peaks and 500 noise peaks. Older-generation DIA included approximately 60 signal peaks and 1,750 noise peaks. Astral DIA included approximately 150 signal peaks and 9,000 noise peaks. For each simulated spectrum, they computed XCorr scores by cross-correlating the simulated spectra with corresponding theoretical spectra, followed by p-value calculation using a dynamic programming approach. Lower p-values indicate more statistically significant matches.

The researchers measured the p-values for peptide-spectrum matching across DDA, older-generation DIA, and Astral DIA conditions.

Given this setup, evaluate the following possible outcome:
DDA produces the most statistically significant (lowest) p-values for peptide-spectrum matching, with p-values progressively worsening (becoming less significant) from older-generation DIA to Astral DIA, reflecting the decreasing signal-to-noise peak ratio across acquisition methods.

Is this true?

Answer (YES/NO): NO